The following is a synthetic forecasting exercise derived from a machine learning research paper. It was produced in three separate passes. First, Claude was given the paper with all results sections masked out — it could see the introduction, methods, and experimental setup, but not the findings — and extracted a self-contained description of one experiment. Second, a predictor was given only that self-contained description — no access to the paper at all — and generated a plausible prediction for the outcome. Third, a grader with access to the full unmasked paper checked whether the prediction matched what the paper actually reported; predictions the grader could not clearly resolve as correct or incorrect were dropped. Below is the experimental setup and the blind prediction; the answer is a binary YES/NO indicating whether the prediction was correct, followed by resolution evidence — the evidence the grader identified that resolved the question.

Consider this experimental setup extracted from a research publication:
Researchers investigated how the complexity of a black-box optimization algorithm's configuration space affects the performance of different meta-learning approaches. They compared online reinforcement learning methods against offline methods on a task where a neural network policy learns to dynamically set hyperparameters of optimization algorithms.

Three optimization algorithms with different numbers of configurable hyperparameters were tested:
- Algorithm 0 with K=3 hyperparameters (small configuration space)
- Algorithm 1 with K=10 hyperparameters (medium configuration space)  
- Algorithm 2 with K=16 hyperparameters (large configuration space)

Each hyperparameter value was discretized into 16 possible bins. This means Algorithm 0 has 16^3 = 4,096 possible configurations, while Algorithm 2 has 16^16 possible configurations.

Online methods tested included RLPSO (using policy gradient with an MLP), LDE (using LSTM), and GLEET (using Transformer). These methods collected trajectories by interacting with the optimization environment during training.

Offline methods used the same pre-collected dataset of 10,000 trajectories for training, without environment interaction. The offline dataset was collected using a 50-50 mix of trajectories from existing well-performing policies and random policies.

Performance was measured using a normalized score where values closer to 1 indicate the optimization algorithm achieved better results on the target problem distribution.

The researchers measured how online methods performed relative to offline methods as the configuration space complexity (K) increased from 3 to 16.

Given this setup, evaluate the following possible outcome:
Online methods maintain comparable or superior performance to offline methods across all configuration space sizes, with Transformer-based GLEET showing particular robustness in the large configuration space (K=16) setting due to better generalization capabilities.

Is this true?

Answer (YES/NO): NO